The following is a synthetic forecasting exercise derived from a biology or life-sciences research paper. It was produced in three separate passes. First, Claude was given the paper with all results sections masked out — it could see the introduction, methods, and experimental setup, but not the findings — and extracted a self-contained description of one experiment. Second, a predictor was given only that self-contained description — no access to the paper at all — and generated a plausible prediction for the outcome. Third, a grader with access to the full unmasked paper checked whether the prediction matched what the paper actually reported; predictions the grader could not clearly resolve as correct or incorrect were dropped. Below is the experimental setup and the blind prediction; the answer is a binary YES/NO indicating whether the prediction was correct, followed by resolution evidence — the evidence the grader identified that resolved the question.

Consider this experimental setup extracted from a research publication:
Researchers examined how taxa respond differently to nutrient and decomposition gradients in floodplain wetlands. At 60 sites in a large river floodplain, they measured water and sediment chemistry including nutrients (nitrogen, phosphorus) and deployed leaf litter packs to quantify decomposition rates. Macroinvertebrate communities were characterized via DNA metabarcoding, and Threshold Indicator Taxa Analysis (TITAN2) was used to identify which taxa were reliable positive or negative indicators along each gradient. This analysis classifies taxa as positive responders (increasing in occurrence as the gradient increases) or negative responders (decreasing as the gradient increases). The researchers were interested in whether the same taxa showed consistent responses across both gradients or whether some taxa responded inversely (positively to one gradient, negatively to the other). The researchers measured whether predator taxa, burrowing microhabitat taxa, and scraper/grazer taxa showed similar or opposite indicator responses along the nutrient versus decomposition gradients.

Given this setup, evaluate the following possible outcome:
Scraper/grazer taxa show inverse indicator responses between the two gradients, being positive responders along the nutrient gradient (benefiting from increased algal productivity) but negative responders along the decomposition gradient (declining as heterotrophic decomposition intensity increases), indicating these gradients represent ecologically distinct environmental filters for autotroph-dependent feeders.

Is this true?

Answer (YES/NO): NO